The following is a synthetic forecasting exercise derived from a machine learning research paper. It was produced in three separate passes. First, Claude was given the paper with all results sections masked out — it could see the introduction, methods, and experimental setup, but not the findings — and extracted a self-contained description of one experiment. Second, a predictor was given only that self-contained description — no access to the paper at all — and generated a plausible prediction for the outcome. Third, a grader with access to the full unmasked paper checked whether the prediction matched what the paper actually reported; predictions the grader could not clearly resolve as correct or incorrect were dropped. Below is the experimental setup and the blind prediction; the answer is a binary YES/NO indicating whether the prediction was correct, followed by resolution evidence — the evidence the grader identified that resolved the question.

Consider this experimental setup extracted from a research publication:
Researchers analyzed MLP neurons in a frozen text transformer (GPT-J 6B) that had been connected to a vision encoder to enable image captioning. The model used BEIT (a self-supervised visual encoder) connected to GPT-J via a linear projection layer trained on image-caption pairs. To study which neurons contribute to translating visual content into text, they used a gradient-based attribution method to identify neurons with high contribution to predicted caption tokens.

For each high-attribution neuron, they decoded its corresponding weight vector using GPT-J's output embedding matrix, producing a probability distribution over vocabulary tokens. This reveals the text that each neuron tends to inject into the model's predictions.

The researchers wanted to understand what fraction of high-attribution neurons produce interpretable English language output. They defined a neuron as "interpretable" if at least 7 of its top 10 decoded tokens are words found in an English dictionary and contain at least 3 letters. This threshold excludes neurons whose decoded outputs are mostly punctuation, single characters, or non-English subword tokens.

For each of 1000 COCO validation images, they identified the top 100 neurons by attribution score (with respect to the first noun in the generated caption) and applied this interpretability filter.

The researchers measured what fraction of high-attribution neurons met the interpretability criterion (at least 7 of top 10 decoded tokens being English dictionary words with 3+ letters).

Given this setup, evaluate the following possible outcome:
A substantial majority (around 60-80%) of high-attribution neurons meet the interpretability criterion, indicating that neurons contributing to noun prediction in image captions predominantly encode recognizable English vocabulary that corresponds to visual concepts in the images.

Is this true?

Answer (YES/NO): NO